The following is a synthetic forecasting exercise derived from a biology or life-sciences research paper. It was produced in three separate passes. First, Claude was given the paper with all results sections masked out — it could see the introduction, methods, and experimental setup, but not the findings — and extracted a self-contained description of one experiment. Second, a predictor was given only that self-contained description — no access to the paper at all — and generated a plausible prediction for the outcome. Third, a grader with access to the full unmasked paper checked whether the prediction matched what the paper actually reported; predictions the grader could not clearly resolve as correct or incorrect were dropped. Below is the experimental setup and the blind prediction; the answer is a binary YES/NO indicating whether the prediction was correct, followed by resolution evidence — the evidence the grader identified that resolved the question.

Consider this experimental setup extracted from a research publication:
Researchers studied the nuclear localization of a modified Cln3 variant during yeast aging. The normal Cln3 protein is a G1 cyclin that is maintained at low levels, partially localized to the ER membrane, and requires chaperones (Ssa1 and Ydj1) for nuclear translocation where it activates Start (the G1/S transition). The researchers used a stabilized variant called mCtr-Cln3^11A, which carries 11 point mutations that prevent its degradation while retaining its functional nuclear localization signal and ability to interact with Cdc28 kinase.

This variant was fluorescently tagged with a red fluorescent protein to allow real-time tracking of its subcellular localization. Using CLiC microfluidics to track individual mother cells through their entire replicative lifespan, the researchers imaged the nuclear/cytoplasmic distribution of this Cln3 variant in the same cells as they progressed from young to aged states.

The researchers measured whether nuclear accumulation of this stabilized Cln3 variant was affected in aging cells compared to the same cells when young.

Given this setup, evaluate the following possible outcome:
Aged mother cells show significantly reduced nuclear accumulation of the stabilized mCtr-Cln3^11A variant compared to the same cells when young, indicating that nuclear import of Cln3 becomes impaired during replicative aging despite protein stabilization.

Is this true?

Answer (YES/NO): YES